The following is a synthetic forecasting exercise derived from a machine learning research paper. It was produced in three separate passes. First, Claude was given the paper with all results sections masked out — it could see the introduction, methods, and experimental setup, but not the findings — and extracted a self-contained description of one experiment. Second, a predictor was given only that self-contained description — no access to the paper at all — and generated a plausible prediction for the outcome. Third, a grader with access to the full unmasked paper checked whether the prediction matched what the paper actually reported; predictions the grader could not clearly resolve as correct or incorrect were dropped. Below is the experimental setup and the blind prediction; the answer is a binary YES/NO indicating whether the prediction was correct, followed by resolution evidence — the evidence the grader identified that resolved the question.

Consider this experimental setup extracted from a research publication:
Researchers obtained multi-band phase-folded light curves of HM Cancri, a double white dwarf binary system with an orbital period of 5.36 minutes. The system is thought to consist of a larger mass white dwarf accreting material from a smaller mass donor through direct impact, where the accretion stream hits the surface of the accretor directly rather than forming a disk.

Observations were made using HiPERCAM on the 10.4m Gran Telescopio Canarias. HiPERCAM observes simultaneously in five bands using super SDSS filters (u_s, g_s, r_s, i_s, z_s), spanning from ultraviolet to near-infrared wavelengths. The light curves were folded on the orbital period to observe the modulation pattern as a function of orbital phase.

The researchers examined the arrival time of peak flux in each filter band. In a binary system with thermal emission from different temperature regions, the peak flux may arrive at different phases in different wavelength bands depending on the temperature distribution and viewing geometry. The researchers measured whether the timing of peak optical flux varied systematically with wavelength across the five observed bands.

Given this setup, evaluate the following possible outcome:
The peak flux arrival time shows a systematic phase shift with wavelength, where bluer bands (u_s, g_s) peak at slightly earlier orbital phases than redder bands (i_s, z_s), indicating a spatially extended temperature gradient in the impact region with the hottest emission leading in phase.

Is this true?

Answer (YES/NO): NO